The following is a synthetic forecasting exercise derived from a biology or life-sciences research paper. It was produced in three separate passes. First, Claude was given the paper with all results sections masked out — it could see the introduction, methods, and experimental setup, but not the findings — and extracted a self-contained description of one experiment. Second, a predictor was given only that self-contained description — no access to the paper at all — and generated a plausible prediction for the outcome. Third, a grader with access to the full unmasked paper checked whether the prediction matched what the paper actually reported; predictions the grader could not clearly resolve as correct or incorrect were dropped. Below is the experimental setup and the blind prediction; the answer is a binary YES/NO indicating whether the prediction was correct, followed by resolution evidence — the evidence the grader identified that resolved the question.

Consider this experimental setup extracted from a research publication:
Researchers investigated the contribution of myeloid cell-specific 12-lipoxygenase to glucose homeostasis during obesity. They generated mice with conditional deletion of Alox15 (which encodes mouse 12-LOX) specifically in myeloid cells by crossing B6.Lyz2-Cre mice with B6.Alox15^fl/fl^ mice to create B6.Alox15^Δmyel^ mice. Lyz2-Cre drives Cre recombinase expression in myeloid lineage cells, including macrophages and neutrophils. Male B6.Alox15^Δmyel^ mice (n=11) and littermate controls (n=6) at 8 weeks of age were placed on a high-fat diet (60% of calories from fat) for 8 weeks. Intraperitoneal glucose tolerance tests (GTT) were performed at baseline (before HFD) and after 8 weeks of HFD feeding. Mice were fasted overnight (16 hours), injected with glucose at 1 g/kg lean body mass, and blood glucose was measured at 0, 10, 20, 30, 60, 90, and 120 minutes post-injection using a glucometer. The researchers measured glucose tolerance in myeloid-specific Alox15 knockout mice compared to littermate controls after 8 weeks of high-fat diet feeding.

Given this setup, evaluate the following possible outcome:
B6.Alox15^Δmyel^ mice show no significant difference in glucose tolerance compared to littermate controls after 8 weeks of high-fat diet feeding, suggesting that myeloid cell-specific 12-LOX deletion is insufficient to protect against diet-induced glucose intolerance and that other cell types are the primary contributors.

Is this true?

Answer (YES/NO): YES